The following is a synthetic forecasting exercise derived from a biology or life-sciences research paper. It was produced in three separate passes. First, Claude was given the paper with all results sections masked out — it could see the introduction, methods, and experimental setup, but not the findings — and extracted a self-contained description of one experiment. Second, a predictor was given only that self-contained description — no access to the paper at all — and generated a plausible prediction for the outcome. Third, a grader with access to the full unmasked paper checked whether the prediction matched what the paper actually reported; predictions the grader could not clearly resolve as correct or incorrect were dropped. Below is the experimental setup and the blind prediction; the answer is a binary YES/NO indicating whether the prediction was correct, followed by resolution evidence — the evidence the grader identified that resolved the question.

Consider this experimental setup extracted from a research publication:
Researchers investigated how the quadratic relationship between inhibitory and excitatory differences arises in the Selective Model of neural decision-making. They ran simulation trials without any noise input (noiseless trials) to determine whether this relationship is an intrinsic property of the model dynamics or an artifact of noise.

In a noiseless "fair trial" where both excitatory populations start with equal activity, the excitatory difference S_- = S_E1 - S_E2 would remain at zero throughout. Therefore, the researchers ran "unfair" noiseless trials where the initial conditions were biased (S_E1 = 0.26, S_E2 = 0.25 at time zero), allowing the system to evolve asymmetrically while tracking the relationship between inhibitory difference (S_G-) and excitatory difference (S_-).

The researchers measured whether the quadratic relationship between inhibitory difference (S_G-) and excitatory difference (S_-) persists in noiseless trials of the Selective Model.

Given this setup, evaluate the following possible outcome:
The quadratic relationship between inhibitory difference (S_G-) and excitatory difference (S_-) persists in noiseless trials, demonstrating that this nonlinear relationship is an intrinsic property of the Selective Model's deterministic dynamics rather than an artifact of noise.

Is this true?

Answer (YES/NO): YES